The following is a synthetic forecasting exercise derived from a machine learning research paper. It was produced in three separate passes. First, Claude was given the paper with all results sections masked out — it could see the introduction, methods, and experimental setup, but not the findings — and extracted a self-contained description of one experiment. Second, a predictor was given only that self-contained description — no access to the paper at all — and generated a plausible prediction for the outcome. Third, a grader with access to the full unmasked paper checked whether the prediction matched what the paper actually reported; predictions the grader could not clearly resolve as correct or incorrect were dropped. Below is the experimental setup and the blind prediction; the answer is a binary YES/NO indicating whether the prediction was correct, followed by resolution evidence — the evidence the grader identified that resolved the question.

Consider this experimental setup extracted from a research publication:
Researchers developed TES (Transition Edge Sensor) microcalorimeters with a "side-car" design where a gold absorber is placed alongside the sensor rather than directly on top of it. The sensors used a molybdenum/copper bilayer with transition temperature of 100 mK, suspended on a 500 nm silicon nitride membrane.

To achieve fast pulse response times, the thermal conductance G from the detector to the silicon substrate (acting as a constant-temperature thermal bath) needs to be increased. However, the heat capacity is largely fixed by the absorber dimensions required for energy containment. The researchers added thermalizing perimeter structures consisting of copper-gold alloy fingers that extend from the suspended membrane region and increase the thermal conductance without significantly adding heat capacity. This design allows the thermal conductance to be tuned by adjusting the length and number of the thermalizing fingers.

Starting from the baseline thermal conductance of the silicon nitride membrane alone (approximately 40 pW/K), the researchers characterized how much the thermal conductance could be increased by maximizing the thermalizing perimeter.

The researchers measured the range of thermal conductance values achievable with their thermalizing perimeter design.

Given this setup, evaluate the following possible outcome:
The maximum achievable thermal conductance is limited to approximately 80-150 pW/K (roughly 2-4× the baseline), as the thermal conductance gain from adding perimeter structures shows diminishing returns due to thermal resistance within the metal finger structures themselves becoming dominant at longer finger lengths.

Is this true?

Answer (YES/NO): NO